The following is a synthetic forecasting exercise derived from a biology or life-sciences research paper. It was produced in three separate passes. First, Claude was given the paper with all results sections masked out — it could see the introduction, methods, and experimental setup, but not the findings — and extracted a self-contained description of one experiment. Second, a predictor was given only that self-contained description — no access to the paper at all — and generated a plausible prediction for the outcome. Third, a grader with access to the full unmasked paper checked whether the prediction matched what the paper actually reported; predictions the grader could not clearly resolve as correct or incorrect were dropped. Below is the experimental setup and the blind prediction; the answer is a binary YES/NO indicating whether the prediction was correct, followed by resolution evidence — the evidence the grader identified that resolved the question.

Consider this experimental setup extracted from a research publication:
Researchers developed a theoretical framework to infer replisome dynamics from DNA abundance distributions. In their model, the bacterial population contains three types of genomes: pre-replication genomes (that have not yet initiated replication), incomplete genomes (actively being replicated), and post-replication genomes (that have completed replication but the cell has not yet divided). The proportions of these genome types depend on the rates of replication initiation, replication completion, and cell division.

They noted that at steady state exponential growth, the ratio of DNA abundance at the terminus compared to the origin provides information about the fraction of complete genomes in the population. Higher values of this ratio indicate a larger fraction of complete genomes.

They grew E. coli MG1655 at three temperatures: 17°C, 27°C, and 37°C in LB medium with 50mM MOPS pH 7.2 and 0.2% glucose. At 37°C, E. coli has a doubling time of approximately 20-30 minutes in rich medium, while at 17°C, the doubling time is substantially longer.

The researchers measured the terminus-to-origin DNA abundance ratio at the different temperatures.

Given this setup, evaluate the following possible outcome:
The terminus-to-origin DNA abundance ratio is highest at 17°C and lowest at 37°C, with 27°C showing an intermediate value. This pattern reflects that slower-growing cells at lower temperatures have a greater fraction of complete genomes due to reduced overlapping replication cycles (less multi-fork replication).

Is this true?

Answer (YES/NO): YES